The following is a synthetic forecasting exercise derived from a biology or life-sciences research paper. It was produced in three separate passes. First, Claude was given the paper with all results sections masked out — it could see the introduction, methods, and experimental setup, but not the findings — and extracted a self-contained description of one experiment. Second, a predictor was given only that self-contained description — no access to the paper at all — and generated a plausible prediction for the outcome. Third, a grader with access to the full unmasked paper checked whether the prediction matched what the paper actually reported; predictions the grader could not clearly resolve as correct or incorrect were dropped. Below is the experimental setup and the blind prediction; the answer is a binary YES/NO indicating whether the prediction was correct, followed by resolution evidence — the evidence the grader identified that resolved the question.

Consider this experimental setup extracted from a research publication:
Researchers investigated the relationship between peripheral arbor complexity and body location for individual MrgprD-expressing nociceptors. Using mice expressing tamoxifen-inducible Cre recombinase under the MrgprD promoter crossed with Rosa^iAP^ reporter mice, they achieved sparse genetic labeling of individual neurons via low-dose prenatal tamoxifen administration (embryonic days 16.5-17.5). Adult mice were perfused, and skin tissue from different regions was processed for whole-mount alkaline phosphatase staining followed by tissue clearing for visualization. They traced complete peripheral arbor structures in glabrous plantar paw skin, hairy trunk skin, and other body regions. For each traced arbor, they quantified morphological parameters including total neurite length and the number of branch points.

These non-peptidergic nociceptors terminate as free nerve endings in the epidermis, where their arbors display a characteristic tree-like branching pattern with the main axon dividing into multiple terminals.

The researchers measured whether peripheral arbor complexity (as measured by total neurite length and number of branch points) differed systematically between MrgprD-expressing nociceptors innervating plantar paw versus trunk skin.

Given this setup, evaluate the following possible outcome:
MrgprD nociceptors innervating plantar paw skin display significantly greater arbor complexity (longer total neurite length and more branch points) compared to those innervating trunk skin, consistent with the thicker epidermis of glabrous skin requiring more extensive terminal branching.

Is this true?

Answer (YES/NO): NO